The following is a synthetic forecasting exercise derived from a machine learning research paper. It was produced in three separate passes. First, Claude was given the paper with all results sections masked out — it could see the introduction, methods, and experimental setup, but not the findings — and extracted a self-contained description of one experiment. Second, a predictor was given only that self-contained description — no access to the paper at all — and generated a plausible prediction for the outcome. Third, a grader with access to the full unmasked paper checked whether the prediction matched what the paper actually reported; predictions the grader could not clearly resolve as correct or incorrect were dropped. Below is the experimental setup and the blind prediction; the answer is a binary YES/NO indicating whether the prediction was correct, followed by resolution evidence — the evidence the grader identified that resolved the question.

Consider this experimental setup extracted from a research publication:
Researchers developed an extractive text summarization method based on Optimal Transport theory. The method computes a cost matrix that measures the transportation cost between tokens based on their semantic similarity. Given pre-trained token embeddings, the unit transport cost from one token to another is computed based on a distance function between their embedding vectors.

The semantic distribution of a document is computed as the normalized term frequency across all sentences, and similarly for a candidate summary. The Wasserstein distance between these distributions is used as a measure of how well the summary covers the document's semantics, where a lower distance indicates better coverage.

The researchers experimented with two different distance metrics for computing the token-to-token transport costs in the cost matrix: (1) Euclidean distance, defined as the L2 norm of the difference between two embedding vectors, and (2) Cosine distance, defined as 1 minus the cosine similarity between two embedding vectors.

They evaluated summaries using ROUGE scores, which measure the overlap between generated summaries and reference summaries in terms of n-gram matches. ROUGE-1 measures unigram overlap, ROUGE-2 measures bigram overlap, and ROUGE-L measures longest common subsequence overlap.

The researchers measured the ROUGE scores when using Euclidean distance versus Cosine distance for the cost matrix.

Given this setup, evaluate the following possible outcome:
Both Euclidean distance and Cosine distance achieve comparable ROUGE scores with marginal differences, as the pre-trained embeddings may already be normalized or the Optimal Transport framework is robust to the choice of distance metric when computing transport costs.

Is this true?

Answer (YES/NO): YES